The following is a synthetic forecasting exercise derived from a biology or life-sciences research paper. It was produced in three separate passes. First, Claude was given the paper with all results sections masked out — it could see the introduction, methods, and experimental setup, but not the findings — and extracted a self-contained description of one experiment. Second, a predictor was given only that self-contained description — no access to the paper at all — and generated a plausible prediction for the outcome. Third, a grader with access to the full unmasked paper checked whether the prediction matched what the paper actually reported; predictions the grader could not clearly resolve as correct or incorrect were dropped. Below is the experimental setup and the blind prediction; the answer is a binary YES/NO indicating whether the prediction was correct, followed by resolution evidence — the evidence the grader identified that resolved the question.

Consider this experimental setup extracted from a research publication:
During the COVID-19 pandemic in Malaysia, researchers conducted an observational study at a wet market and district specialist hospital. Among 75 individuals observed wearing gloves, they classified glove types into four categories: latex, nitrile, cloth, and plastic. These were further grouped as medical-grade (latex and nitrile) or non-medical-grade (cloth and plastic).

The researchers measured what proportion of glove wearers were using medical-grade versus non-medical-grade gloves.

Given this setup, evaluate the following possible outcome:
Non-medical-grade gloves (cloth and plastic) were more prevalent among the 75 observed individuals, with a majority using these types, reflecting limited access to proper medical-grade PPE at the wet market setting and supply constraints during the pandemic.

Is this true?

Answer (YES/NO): NO